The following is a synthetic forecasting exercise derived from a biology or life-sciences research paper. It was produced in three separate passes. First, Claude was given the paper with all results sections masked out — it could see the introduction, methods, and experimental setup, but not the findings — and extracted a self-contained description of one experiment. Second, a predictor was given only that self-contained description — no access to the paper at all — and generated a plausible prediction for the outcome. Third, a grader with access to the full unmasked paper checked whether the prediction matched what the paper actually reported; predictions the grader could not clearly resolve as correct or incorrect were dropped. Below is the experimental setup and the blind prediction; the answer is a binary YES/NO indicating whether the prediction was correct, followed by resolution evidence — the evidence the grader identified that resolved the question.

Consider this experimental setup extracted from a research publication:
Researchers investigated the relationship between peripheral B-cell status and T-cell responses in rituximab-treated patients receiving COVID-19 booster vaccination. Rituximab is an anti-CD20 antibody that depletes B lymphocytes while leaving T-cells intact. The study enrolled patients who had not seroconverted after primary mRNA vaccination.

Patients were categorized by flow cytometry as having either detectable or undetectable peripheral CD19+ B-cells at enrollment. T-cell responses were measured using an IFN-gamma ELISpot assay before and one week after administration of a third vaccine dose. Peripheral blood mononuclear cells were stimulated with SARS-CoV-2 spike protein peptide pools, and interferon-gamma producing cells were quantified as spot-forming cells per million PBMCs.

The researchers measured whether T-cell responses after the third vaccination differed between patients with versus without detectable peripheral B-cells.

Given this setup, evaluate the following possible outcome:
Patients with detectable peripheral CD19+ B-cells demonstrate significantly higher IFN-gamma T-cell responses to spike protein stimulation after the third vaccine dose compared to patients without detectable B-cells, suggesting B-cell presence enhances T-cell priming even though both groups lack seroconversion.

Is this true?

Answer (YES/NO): NO